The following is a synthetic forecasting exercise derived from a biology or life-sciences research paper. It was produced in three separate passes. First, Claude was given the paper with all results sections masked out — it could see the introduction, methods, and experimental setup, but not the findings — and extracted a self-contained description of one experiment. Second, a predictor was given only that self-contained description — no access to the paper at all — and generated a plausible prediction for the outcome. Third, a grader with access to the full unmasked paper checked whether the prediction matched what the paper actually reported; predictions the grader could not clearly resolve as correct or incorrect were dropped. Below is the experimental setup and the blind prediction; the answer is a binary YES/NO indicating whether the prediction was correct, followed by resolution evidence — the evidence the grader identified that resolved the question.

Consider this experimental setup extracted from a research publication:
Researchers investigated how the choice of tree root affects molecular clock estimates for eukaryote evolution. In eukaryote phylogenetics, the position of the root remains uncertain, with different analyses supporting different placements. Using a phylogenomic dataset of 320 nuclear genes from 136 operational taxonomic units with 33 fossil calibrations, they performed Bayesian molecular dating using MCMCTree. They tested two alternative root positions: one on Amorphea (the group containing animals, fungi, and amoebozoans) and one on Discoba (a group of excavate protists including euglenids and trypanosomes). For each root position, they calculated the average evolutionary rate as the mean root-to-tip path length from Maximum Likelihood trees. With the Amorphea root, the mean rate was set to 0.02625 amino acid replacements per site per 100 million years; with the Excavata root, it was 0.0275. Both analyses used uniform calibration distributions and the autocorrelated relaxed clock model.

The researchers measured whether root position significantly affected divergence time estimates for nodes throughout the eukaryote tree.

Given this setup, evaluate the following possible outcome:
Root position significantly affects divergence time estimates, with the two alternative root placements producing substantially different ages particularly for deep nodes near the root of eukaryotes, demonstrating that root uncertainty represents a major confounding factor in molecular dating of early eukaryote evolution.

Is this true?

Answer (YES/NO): NO